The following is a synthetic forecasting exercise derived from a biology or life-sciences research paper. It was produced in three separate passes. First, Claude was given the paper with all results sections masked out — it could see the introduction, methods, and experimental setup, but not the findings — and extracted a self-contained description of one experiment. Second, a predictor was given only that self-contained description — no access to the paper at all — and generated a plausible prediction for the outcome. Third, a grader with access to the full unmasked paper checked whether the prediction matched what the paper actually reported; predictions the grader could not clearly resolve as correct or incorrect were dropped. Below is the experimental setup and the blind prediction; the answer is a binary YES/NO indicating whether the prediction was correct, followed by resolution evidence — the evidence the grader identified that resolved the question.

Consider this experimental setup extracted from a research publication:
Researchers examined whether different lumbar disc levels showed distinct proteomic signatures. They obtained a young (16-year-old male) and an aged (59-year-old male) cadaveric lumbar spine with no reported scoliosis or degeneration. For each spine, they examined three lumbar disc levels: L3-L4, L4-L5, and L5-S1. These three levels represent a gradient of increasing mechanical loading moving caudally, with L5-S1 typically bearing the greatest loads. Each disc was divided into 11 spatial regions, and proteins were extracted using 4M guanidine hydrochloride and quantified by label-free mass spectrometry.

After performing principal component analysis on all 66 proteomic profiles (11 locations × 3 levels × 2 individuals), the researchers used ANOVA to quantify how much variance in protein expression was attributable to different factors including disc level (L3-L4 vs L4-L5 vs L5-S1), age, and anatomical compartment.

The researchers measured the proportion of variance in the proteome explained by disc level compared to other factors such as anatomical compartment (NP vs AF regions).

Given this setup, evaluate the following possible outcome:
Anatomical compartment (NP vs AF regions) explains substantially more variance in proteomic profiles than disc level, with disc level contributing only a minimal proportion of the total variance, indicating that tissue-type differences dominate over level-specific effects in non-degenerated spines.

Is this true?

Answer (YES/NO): YES